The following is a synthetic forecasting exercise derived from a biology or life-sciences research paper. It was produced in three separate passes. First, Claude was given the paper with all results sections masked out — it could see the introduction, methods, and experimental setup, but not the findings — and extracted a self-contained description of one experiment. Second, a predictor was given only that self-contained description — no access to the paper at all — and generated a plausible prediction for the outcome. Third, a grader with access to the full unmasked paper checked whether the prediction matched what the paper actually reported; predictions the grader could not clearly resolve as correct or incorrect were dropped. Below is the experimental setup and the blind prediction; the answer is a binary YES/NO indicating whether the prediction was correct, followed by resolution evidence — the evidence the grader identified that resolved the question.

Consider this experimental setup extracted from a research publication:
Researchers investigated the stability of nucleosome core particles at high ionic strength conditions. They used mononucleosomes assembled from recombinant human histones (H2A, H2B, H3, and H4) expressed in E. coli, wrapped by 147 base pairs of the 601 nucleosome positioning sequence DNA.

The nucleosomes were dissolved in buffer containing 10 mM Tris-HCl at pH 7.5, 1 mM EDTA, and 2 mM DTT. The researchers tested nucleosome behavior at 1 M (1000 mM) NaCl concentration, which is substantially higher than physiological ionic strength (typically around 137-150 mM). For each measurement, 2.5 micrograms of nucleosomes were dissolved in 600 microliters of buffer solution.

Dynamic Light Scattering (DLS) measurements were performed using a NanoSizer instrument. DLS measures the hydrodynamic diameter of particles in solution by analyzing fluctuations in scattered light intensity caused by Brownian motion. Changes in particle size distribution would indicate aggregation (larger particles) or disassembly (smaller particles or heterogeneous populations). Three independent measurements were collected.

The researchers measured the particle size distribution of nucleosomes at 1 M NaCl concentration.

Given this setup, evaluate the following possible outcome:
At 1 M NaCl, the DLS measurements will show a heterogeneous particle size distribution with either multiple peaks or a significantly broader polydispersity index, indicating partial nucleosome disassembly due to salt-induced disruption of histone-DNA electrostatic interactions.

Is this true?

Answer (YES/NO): NO